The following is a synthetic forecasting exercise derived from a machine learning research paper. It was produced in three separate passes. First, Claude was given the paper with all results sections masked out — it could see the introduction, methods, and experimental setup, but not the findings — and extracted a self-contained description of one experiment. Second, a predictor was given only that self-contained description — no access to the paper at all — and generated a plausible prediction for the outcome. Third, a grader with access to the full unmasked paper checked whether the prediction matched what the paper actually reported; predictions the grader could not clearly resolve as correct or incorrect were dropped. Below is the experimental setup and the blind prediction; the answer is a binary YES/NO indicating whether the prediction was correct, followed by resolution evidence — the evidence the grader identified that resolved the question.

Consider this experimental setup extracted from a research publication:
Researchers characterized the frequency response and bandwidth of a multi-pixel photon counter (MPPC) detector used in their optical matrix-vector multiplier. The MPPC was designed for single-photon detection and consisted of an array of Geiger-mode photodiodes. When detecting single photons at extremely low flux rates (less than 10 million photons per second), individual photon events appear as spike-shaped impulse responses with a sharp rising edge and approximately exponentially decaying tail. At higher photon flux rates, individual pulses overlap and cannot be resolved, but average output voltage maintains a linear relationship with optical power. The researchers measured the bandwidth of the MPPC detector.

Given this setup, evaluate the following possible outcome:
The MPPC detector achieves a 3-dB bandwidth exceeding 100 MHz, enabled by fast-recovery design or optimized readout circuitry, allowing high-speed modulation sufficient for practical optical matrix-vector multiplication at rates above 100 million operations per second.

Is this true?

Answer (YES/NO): NO